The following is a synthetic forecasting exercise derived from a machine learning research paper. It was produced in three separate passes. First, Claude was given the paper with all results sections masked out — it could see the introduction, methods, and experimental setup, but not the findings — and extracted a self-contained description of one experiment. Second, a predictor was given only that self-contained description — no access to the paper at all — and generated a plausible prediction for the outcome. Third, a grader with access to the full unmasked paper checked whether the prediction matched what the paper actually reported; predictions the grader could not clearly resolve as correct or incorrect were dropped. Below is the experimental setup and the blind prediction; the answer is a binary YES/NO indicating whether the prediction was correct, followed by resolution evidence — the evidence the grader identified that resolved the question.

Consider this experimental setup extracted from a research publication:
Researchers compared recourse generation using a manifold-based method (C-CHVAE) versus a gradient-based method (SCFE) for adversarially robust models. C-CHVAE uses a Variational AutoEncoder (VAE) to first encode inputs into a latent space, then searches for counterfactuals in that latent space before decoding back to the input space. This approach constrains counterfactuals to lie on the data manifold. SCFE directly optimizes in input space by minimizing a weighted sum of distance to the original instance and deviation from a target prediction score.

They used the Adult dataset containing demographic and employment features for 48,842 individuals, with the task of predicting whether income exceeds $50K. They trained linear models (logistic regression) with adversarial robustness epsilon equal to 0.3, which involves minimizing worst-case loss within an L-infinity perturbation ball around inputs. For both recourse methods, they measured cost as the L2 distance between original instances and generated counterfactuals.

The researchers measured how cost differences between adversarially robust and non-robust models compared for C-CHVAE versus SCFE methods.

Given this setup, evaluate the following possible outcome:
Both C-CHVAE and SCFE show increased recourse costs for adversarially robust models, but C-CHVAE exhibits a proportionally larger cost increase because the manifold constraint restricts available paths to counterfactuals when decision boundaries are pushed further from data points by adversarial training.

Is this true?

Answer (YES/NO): NO